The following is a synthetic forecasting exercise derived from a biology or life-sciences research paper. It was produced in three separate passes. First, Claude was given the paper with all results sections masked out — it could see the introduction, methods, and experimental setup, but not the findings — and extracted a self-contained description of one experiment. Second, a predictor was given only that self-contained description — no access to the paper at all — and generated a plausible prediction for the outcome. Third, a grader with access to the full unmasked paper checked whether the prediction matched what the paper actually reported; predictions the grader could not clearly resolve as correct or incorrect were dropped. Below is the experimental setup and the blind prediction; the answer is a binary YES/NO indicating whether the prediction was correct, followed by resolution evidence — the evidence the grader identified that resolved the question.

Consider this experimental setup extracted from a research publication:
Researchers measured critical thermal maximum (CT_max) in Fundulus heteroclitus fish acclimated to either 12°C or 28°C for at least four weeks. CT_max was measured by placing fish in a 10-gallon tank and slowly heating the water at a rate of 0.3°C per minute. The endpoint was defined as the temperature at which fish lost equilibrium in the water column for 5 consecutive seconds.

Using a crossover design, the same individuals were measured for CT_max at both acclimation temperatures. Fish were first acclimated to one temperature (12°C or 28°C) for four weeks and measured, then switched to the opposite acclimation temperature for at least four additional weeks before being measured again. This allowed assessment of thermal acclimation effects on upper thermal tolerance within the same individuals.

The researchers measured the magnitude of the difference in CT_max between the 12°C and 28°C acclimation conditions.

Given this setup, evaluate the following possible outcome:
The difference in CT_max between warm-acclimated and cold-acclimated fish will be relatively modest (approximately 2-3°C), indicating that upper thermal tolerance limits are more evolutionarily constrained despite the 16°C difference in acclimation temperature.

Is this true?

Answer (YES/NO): NO